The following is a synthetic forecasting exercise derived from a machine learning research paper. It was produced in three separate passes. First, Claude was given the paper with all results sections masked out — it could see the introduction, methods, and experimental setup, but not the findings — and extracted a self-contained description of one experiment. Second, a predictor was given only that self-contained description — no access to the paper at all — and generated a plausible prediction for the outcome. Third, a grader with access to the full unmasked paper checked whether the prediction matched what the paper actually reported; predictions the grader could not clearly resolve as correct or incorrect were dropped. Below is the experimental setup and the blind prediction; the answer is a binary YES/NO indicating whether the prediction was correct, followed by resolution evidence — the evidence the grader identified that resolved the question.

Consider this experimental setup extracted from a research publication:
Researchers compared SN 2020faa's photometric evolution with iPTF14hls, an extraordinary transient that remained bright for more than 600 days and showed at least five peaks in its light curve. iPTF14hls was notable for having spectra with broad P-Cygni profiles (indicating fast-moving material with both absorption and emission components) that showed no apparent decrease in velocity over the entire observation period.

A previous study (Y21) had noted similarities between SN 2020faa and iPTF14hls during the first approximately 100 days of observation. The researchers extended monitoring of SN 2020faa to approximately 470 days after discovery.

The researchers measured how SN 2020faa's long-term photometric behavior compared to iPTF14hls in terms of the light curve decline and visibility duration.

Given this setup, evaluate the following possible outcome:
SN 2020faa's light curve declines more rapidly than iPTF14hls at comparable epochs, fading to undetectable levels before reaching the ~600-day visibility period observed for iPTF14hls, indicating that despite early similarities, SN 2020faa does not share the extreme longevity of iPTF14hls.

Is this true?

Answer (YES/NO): YES